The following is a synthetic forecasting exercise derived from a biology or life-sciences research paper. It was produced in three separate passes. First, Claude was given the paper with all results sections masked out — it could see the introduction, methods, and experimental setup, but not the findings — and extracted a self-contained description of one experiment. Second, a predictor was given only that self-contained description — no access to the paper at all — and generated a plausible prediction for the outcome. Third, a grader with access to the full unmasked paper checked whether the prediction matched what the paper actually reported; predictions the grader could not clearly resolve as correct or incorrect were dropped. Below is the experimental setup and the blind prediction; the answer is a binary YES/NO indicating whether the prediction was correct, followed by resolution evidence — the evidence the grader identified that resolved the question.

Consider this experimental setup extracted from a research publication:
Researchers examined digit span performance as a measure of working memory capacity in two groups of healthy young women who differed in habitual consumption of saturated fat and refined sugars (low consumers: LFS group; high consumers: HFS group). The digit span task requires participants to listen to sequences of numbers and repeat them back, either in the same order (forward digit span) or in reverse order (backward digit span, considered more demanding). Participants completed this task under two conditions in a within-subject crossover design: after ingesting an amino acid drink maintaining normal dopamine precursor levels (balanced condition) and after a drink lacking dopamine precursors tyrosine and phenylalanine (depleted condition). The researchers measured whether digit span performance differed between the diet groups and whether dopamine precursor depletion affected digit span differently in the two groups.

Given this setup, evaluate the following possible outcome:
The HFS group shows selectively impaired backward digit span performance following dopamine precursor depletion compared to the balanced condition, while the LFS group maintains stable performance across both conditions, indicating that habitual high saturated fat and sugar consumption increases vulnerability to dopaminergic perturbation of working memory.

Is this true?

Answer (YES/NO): NO